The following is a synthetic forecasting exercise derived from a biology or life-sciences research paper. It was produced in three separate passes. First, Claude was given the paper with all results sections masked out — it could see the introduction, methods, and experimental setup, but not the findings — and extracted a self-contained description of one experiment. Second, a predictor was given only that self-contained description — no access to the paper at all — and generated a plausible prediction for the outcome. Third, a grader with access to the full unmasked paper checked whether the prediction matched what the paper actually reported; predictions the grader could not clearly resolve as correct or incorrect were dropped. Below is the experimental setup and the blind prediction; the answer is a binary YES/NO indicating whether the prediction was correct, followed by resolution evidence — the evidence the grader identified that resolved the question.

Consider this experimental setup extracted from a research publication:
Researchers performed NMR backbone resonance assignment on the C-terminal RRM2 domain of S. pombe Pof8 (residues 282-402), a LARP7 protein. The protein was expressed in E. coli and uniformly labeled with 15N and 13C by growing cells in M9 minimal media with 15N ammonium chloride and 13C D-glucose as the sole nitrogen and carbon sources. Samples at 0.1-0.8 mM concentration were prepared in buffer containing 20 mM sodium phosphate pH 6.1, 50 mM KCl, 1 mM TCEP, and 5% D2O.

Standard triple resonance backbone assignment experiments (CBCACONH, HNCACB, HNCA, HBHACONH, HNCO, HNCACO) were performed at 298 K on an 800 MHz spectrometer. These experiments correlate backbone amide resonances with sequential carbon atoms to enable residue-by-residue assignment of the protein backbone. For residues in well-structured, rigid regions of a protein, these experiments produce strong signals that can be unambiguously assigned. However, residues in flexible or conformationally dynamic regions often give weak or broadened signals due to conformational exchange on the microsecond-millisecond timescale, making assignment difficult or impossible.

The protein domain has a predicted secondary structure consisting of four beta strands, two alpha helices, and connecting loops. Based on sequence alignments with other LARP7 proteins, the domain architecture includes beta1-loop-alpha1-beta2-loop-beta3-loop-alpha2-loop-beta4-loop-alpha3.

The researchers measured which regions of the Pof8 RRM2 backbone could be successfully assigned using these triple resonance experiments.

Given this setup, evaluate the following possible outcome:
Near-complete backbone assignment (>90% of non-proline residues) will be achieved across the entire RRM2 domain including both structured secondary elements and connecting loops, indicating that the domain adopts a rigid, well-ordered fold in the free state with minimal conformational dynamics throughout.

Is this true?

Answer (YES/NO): NO